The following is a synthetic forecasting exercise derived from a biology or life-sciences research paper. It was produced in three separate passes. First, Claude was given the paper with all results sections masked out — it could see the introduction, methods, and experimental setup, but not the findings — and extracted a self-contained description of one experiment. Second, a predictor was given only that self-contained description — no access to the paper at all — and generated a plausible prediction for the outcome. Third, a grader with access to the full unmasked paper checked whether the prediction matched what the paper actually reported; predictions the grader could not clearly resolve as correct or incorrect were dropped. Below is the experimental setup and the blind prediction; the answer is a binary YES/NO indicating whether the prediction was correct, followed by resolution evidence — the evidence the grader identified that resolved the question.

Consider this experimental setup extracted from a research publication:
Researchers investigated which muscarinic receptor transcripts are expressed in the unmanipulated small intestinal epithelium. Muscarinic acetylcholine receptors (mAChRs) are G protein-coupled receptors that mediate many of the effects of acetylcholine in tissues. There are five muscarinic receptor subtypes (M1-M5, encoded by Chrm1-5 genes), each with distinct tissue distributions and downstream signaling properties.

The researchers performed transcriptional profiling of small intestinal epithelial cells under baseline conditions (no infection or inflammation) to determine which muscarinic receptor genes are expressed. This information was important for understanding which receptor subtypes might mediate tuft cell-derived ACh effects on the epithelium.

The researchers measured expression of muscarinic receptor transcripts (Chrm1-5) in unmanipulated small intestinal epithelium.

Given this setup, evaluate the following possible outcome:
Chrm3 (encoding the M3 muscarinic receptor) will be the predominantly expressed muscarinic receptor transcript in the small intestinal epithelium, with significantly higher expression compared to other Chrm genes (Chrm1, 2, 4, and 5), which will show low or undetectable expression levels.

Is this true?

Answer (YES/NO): NO